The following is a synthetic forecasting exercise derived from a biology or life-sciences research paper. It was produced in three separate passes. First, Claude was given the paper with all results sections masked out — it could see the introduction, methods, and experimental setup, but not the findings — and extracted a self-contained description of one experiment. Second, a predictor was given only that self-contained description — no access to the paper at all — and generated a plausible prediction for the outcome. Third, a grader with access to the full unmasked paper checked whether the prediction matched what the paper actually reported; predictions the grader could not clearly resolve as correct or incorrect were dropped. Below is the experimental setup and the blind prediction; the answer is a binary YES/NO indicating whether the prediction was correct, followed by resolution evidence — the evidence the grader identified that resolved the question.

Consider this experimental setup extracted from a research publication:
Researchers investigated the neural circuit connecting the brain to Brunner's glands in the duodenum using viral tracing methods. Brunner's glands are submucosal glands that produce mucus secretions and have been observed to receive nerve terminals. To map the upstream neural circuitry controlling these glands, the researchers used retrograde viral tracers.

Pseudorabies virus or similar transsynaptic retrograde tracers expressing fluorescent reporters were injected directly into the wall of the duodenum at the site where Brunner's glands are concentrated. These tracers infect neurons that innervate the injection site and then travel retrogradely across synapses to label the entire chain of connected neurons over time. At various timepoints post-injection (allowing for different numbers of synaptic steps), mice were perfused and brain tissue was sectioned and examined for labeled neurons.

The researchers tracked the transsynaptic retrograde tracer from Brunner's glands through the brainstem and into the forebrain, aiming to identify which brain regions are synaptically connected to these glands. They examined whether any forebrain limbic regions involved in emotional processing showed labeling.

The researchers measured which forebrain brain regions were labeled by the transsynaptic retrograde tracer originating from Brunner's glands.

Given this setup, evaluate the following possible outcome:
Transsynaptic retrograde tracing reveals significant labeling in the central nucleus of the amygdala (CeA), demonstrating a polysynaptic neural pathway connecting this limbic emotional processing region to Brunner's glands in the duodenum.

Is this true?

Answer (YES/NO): YES